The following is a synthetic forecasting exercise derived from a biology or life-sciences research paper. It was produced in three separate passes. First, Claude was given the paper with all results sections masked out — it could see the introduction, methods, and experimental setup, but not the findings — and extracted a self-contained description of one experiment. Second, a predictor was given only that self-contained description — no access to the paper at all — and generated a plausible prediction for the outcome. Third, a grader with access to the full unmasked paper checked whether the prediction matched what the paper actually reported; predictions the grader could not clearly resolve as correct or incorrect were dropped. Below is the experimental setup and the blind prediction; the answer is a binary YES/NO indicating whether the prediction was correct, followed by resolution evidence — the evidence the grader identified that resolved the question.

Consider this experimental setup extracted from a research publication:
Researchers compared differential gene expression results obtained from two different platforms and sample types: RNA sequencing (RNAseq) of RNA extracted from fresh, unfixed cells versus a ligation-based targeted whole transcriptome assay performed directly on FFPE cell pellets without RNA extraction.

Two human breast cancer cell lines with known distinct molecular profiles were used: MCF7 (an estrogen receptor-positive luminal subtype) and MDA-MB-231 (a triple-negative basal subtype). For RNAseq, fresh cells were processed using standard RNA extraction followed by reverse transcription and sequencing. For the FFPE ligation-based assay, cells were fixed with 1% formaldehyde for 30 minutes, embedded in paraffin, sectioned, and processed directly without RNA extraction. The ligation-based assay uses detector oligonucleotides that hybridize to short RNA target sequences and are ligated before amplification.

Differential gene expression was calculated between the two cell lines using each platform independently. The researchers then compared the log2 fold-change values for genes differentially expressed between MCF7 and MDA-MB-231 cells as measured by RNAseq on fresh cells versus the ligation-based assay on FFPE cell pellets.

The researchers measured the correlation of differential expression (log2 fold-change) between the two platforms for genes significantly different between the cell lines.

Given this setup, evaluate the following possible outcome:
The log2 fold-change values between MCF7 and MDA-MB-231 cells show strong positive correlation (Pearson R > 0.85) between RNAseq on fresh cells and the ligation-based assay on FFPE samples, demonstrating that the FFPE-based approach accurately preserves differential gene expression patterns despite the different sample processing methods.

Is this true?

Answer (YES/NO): YES